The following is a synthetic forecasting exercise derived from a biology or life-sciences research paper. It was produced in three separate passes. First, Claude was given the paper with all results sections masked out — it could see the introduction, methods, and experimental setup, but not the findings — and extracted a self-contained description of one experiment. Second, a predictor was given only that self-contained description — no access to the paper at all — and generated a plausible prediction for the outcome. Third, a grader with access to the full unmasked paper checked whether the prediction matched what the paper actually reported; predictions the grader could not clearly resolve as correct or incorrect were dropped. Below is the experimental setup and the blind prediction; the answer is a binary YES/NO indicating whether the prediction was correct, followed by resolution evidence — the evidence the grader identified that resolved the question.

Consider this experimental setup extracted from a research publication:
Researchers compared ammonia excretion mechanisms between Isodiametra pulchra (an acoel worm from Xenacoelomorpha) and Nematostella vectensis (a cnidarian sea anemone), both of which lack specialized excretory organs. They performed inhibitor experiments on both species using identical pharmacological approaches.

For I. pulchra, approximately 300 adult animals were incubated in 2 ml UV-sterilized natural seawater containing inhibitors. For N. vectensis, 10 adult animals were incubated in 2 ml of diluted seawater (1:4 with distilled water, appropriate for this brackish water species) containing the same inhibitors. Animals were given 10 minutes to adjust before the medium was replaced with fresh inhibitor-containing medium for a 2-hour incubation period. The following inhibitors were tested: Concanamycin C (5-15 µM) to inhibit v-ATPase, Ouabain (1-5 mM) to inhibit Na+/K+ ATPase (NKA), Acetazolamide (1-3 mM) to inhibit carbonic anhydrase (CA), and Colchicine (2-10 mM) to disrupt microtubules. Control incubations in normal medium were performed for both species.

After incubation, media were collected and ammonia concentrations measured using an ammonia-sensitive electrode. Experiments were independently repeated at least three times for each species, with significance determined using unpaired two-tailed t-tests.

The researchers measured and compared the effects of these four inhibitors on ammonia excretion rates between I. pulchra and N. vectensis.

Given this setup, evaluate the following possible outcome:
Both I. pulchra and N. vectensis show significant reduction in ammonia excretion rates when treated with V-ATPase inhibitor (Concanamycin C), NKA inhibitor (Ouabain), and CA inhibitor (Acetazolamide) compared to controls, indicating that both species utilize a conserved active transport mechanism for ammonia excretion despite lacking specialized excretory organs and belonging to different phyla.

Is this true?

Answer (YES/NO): NO